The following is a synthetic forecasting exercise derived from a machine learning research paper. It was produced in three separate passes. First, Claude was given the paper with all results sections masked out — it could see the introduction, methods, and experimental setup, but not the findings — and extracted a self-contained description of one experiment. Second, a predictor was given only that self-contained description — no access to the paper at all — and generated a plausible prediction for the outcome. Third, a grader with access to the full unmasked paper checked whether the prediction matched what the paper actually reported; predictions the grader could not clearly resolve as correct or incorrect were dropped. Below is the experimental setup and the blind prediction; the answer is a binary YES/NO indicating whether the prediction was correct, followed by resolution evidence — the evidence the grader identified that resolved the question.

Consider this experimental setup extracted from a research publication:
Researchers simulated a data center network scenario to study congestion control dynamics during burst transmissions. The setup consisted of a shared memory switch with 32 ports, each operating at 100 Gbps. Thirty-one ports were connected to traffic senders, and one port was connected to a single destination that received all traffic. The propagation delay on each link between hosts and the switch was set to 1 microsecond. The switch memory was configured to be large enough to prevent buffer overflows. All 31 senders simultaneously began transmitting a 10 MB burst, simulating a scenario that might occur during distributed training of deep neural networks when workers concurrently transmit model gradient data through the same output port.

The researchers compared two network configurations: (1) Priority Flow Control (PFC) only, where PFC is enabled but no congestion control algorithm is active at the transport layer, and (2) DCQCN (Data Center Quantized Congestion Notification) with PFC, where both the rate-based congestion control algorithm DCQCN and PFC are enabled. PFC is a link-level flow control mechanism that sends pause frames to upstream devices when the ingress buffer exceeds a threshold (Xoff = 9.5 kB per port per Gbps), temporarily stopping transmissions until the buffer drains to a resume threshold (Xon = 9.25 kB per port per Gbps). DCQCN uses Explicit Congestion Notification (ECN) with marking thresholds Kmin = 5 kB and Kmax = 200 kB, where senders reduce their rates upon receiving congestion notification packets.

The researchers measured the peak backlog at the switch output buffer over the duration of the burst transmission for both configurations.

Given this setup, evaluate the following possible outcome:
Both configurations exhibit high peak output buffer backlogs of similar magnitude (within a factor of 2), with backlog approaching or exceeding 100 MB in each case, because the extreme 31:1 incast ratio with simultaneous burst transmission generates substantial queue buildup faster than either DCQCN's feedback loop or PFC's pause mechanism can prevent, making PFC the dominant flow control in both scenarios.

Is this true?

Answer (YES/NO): NO